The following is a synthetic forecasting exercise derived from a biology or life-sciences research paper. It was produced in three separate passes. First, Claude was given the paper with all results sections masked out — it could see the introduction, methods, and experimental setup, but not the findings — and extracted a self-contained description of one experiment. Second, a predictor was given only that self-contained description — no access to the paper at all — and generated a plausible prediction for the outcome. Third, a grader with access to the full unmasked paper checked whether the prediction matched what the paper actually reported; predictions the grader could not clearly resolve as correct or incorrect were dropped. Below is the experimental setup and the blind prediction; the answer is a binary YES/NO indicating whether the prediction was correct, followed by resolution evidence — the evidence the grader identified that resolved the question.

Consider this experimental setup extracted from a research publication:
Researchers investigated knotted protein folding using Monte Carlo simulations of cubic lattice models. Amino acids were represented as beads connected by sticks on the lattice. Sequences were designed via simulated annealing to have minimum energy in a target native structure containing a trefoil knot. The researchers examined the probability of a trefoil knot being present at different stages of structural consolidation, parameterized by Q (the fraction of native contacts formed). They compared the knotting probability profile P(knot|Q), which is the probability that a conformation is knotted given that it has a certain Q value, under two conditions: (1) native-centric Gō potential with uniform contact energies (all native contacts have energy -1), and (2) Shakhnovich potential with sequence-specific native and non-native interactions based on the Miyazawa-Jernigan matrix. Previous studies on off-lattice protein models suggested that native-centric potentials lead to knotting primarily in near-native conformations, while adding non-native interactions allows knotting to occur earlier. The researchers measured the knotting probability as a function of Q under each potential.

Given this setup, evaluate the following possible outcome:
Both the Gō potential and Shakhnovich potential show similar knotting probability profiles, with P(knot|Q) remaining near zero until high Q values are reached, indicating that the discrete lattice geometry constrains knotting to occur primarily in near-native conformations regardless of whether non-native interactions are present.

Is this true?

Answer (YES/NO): NO